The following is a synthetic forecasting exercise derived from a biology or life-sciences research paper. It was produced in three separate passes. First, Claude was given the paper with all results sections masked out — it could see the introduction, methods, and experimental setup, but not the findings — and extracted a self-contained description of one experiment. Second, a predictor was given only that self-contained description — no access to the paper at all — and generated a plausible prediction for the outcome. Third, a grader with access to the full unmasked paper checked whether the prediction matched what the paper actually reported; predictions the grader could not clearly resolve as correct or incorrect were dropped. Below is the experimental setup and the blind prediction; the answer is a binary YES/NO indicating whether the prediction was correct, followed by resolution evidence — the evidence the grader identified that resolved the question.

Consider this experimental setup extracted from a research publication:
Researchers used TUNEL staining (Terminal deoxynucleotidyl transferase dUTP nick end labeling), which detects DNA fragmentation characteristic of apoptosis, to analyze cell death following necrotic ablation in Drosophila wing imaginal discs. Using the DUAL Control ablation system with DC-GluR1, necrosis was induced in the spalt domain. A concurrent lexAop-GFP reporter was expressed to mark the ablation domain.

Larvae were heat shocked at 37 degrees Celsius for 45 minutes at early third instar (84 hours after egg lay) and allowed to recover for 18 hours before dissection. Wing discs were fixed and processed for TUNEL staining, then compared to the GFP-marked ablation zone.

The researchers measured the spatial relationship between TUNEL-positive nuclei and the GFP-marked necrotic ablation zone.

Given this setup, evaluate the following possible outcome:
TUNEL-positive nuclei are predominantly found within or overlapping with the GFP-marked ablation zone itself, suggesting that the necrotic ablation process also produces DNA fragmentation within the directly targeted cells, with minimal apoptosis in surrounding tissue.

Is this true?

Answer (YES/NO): NO